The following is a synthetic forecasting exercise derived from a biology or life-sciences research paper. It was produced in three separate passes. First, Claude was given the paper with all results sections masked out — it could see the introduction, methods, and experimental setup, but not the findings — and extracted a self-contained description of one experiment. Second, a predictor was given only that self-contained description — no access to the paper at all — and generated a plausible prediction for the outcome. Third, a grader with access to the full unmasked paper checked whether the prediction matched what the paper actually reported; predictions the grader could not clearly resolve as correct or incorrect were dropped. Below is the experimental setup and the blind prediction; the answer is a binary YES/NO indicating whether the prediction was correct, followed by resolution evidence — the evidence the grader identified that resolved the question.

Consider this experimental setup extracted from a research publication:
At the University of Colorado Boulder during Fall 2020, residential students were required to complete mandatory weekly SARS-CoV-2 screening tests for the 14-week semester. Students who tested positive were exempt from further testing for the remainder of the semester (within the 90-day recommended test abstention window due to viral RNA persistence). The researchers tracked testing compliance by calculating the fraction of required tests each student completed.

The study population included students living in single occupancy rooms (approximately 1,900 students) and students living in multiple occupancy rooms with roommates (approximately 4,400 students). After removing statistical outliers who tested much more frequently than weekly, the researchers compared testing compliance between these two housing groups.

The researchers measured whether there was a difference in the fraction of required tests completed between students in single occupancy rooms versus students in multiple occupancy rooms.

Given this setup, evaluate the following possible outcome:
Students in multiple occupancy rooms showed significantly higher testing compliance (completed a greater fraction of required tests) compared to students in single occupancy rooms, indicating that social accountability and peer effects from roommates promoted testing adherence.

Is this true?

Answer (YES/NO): NO